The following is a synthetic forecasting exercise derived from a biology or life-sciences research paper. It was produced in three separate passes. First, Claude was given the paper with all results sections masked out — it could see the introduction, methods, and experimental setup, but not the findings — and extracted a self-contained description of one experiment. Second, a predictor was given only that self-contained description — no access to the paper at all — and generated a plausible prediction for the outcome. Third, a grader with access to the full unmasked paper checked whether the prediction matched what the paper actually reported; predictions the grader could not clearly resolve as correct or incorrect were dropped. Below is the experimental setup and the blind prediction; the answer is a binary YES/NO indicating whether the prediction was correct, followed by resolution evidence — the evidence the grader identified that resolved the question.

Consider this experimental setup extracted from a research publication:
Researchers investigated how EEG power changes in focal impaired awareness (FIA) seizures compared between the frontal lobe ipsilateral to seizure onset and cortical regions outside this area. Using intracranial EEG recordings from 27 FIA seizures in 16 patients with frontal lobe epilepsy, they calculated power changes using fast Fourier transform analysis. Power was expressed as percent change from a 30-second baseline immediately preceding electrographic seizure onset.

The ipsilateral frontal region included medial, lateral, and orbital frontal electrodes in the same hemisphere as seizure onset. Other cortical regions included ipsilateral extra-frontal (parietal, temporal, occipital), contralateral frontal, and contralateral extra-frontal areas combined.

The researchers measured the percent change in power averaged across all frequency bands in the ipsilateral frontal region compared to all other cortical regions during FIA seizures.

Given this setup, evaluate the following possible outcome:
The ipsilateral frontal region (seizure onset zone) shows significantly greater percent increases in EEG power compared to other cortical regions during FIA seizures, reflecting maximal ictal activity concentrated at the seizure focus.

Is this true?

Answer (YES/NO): NO